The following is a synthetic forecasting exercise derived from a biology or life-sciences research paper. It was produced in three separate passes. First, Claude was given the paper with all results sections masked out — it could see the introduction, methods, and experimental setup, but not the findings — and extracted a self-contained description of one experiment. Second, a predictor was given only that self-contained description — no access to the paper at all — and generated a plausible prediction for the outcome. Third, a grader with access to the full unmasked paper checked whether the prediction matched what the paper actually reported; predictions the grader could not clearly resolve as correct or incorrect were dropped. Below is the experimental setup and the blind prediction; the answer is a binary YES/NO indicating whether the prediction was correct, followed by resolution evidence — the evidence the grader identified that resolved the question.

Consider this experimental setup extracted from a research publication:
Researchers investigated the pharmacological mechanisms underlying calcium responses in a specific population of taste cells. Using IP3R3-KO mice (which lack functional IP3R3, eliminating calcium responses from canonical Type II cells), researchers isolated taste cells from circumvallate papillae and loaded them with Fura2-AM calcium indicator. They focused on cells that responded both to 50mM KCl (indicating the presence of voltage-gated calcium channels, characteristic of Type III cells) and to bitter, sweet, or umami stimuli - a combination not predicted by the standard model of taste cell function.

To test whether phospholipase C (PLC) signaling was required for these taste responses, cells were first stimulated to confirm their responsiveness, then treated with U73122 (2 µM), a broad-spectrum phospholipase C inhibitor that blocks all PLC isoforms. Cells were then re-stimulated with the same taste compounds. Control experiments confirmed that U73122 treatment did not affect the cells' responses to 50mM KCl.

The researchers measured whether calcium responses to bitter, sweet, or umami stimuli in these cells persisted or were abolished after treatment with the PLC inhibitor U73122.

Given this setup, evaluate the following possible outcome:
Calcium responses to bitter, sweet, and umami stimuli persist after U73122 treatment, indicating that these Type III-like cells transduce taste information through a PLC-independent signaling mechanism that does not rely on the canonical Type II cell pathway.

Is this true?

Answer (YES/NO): NO